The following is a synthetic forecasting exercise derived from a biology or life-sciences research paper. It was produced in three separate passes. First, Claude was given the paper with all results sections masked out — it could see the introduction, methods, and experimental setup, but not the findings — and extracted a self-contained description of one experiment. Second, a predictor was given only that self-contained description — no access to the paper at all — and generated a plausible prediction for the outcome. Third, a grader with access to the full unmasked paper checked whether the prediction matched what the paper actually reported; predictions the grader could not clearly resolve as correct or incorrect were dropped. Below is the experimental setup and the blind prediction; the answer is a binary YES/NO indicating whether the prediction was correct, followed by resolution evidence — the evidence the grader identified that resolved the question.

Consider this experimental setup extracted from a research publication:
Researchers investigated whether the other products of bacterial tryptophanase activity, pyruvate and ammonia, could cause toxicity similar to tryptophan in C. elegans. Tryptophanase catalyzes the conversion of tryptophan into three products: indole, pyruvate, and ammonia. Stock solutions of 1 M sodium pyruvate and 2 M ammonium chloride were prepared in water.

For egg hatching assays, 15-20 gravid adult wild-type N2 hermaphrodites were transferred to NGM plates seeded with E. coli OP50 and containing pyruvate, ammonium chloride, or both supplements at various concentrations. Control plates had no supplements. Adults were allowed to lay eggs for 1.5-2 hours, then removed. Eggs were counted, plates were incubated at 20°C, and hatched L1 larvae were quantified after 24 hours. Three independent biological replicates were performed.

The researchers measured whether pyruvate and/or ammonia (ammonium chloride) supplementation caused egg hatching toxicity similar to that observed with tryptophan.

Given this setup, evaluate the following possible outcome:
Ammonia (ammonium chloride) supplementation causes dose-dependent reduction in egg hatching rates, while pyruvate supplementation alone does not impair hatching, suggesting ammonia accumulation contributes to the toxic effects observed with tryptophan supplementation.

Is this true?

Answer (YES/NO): NO